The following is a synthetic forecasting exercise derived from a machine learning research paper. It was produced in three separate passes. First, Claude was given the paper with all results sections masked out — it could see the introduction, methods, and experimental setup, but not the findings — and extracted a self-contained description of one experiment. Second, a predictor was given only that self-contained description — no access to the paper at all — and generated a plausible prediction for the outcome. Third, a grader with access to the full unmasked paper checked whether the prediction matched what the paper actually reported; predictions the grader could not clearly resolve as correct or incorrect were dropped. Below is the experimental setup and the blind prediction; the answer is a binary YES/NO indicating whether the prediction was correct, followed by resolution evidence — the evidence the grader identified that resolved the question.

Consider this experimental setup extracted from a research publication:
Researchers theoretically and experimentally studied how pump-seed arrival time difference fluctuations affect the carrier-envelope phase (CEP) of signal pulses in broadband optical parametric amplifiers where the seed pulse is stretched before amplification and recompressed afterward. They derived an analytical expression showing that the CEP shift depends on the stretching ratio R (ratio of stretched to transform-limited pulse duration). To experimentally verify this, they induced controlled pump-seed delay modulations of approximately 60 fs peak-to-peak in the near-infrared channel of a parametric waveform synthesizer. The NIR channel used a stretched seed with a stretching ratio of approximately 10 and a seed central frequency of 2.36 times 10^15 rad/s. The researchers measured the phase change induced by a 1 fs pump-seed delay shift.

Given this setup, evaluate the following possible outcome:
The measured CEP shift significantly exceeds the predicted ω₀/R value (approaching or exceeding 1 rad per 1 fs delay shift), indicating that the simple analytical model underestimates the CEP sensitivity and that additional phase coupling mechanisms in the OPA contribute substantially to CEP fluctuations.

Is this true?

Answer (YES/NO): NO